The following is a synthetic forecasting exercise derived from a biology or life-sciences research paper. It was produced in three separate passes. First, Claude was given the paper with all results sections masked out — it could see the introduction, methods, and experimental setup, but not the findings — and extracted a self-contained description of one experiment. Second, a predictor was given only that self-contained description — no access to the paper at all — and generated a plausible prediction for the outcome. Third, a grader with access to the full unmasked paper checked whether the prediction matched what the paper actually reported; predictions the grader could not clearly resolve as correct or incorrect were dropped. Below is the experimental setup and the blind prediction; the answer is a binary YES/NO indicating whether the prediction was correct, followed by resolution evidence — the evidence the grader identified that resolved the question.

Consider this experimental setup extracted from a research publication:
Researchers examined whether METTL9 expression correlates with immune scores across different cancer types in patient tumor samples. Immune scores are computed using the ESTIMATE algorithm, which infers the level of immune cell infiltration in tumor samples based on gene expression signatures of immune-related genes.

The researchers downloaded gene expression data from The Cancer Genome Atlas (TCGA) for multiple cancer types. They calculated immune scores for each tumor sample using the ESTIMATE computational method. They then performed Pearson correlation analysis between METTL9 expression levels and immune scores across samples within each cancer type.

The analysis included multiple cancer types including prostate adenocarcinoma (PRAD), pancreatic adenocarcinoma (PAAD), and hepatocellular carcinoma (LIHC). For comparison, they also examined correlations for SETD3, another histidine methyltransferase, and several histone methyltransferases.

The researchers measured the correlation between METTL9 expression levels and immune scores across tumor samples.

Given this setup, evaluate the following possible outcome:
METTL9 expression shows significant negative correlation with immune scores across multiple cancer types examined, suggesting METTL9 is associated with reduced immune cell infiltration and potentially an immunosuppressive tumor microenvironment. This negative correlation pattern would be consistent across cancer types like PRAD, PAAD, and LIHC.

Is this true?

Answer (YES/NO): YES